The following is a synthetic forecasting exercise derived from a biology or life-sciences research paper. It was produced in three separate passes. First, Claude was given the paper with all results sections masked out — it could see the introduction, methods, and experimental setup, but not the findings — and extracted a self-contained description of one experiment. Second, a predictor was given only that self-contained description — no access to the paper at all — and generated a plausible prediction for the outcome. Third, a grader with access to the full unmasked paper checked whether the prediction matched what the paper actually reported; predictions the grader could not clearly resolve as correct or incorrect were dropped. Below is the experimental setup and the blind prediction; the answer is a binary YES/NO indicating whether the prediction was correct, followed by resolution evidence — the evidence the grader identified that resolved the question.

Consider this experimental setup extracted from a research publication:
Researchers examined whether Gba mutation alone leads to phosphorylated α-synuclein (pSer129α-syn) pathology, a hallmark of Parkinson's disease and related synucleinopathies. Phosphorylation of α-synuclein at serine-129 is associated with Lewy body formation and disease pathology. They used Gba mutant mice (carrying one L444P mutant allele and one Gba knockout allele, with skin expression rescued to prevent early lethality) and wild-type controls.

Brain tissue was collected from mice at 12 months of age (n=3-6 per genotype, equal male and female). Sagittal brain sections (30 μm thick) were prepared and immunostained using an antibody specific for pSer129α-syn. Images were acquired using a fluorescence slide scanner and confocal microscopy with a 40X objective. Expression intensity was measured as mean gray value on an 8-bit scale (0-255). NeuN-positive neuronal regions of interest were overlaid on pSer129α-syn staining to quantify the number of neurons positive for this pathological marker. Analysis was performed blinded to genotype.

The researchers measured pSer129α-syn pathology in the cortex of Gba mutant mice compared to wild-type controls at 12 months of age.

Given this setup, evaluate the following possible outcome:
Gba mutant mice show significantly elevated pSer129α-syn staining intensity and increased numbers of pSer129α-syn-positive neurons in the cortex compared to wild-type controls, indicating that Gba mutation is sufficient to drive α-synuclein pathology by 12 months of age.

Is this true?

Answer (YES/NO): NO